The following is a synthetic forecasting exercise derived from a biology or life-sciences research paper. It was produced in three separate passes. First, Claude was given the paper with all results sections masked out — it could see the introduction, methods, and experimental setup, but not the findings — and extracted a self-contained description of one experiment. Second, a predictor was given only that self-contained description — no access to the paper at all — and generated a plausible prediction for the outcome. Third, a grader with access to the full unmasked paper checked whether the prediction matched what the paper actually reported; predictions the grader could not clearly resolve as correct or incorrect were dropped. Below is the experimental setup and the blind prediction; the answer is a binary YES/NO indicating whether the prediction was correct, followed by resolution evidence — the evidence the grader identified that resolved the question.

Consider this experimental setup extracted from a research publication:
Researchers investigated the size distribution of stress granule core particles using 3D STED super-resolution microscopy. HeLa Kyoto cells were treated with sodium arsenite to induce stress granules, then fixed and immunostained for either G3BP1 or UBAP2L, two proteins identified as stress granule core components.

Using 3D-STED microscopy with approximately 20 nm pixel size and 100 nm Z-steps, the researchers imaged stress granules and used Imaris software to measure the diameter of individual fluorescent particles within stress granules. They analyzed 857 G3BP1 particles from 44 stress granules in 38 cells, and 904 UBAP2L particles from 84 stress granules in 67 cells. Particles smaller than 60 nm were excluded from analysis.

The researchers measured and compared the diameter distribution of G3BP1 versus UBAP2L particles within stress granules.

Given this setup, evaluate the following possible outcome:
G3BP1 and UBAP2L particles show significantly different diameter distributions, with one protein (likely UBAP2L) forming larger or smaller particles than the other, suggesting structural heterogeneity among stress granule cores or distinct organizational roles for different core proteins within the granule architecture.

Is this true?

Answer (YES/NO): NO